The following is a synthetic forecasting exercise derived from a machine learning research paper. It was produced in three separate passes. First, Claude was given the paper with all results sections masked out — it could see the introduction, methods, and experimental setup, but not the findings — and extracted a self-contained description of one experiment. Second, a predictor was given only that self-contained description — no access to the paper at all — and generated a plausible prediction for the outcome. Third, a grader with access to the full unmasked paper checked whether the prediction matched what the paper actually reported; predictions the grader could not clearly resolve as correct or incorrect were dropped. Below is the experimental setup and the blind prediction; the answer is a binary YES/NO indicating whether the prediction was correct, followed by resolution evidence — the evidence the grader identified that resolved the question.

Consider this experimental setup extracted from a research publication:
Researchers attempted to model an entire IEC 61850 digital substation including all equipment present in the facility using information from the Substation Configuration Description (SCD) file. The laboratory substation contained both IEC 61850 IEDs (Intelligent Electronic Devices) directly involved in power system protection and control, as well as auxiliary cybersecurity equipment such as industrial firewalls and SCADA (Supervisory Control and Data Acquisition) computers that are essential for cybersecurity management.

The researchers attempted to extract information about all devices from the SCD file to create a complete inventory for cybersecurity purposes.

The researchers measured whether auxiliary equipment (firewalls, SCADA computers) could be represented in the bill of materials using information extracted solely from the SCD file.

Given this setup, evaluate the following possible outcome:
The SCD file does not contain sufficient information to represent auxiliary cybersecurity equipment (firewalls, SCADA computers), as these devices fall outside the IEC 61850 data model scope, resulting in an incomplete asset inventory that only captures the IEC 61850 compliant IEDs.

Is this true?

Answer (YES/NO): YES